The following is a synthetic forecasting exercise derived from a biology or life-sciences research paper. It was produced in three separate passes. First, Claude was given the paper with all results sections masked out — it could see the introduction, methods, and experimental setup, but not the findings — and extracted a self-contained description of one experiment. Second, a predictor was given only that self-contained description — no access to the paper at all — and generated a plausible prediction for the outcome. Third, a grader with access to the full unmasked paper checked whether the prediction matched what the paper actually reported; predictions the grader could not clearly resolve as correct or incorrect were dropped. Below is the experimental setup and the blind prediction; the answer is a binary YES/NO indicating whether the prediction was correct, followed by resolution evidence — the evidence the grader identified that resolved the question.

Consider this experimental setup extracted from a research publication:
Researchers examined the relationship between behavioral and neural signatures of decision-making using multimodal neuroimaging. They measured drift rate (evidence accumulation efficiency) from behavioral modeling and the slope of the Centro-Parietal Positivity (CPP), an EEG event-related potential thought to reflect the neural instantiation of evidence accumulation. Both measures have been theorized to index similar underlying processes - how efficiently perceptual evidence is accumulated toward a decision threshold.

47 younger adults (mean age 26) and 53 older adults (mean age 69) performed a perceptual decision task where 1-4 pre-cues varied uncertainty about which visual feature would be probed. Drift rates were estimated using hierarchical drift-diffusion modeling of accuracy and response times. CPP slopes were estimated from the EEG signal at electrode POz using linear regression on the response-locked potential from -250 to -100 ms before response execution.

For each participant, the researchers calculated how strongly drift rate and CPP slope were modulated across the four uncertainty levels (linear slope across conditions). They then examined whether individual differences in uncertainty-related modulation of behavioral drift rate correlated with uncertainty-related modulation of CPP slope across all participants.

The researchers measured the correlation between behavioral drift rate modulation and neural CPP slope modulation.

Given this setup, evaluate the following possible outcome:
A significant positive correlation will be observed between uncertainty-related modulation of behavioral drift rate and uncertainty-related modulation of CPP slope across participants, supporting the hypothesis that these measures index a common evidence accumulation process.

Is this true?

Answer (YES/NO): YES